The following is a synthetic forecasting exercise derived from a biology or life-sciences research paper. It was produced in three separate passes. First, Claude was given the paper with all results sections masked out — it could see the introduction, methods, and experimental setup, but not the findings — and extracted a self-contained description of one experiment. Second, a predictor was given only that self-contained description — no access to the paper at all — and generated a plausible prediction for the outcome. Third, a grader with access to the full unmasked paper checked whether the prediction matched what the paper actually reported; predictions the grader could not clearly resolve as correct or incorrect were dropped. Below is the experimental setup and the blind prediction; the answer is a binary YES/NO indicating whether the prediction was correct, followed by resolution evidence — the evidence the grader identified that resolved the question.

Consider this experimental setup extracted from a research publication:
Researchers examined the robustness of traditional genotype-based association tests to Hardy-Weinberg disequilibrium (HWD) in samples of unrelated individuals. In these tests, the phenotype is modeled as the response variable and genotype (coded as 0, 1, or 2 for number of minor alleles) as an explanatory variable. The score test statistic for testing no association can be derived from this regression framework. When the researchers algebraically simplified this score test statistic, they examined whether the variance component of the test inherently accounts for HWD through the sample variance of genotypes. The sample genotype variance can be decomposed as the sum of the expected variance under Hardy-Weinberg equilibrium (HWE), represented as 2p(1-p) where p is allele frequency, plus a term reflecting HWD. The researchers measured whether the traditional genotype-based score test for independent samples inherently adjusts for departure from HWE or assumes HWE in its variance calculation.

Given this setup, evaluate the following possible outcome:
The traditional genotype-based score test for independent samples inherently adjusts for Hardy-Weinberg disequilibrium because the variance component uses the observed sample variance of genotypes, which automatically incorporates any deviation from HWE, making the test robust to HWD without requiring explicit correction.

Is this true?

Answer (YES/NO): YES